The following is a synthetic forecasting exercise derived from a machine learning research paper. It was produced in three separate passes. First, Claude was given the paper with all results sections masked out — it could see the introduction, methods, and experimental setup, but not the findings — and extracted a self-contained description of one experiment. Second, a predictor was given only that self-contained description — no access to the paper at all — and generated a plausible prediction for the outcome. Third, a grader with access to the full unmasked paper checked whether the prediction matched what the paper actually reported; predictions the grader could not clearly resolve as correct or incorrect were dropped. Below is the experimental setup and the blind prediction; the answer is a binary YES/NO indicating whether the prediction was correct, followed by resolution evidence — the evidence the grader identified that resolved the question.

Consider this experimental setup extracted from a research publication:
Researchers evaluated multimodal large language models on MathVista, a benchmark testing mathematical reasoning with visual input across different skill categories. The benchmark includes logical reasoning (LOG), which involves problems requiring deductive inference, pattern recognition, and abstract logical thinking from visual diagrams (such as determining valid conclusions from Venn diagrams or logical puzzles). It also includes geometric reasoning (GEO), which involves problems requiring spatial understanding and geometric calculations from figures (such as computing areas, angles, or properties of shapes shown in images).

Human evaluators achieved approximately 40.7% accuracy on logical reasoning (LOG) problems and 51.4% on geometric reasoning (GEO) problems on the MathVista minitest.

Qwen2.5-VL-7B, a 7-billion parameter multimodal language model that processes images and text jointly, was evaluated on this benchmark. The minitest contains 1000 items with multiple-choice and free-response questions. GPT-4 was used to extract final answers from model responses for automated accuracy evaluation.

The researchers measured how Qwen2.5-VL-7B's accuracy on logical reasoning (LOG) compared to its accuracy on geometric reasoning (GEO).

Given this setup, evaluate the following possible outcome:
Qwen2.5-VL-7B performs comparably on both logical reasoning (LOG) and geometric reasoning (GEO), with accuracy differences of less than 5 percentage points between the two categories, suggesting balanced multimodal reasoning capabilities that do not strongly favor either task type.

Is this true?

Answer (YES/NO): NO